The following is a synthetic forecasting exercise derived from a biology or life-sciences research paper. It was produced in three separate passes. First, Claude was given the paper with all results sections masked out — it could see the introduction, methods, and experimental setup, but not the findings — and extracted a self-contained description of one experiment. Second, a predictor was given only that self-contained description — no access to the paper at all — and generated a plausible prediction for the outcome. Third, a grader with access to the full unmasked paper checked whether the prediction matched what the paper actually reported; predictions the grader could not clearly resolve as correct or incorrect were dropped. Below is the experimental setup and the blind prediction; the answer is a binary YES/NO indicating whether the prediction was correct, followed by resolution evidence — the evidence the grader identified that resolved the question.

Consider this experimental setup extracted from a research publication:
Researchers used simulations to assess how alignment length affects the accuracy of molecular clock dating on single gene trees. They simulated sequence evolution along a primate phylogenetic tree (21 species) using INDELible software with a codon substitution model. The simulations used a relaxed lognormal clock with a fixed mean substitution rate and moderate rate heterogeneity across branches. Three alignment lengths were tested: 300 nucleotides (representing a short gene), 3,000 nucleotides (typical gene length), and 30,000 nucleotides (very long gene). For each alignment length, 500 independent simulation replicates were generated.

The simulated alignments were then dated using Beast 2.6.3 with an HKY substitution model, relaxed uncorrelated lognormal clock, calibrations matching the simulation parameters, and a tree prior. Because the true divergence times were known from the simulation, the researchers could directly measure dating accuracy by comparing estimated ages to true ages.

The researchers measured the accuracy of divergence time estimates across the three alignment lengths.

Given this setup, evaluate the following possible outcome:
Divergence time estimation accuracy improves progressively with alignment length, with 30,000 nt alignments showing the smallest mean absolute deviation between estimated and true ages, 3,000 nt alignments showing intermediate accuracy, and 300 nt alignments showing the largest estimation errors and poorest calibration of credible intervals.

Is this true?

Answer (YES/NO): NO